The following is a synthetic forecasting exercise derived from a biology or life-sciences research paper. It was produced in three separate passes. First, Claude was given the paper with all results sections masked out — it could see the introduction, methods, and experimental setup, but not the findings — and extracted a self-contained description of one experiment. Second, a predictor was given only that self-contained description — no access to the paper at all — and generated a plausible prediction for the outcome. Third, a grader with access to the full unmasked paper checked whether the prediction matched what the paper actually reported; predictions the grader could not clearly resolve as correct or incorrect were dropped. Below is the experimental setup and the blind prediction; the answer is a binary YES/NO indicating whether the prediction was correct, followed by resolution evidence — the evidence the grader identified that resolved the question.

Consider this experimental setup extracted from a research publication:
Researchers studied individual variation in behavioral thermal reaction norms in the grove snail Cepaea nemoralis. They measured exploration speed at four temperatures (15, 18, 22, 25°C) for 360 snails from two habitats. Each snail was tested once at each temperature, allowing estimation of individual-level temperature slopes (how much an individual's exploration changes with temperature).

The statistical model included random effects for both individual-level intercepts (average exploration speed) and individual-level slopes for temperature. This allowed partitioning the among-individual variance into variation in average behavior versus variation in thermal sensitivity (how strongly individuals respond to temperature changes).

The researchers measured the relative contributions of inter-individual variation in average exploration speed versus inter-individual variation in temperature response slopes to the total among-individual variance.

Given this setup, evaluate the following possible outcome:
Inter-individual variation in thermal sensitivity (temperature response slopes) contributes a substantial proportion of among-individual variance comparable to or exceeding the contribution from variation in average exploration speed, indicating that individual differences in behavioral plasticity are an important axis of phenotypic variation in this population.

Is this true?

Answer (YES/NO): NO